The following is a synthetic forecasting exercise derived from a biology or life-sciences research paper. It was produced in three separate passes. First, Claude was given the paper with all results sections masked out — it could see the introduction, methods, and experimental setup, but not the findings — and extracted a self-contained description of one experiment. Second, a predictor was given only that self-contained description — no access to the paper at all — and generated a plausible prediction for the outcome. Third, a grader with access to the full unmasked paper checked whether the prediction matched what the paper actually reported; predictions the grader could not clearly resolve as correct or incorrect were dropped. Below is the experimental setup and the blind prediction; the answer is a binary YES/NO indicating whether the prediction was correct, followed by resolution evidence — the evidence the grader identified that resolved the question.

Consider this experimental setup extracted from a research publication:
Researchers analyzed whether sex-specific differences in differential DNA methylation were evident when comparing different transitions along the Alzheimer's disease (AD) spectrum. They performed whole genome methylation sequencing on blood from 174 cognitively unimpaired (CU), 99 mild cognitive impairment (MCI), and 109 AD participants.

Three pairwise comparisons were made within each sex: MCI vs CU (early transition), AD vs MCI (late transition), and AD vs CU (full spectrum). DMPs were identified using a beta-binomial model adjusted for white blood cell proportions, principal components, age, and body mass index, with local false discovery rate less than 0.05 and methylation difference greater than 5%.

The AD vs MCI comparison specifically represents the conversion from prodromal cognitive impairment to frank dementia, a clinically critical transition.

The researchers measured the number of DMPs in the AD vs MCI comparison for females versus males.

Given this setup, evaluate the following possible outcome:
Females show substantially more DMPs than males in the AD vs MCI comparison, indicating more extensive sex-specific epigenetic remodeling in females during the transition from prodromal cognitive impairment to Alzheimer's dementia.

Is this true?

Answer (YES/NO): YES